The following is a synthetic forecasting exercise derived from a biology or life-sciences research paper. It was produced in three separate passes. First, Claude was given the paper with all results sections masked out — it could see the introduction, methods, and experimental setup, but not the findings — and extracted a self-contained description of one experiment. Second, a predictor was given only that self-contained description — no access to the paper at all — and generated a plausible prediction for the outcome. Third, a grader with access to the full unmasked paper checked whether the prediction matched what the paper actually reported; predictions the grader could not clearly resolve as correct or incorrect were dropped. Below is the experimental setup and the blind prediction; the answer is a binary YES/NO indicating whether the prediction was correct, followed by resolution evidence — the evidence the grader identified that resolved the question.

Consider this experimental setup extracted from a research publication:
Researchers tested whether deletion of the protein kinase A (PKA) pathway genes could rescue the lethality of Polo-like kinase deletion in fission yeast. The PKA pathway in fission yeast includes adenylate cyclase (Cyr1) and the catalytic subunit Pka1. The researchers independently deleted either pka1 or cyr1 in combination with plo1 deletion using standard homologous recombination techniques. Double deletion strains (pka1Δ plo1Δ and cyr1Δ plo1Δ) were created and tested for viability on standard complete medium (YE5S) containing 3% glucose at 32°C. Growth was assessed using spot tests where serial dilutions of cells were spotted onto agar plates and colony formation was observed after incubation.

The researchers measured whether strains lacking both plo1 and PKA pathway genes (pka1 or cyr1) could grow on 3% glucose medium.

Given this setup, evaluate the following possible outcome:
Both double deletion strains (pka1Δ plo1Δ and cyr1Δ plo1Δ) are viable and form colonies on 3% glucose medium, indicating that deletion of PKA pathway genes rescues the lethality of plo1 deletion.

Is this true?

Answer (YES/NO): YES